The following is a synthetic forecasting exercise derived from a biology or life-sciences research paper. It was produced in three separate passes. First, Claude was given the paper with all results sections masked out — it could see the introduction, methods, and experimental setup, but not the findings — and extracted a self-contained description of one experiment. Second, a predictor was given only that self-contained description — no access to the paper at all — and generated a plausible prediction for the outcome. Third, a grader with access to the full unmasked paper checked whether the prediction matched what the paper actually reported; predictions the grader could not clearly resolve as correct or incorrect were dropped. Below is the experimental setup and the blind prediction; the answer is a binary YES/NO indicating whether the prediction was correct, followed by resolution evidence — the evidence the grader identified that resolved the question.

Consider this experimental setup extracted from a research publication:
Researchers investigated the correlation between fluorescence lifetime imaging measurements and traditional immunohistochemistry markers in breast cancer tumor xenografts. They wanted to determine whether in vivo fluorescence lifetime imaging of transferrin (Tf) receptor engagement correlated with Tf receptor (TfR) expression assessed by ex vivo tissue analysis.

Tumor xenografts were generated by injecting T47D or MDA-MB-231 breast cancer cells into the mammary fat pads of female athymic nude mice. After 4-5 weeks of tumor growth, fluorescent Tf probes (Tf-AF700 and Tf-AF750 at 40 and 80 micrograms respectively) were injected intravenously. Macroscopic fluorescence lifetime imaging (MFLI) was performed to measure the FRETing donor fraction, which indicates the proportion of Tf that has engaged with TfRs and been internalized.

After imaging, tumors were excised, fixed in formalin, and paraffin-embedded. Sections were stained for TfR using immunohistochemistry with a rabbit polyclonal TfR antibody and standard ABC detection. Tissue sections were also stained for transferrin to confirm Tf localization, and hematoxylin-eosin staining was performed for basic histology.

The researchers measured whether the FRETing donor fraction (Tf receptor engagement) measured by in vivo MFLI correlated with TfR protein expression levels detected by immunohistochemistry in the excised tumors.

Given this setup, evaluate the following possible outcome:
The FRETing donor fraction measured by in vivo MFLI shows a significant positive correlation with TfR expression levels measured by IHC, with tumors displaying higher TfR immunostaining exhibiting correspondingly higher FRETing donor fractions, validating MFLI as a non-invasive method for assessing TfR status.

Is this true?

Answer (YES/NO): NO